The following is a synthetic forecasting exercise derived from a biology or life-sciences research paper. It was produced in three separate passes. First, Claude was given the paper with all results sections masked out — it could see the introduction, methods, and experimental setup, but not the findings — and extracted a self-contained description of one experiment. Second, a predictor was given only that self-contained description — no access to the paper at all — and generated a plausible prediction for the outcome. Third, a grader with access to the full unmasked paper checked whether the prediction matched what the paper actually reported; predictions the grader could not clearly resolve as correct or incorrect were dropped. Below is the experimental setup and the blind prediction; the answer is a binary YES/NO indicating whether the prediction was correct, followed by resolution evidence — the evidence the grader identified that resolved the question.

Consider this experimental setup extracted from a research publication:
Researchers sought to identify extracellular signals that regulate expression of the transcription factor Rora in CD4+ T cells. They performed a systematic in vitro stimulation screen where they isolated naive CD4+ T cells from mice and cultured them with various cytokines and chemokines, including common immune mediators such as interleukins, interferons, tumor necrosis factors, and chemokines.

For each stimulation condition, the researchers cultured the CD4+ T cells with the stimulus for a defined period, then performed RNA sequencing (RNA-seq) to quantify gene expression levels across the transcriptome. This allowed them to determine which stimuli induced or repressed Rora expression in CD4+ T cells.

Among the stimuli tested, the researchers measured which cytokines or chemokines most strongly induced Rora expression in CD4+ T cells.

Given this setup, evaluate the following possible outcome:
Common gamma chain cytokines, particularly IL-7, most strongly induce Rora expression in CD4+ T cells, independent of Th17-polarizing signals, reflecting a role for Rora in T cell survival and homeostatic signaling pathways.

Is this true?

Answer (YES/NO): NO